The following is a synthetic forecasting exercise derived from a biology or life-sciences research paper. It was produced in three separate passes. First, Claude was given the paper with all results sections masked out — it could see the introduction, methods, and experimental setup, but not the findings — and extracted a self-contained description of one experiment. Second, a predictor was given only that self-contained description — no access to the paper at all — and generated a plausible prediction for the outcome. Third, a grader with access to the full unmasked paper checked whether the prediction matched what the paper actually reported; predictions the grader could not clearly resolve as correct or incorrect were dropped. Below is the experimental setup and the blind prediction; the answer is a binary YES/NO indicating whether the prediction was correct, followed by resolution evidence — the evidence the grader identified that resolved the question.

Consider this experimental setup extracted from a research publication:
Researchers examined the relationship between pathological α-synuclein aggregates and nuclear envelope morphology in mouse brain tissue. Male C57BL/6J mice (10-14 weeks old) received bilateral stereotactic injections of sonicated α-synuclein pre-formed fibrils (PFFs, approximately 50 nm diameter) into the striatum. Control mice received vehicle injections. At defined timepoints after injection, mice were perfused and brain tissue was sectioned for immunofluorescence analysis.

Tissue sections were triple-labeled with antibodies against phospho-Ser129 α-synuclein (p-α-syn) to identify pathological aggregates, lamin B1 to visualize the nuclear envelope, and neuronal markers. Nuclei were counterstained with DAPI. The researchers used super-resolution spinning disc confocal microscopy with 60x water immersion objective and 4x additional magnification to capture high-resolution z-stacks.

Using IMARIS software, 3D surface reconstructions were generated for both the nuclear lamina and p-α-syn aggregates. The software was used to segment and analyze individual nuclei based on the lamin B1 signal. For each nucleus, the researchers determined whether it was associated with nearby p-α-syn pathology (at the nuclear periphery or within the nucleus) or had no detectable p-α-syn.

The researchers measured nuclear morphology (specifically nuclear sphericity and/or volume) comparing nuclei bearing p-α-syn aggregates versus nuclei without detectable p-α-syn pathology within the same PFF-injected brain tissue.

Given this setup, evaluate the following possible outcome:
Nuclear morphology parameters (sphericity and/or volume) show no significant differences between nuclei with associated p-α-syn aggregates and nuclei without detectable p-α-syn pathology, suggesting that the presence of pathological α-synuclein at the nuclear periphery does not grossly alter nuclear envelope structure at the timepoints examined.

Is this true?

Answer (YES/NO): NO